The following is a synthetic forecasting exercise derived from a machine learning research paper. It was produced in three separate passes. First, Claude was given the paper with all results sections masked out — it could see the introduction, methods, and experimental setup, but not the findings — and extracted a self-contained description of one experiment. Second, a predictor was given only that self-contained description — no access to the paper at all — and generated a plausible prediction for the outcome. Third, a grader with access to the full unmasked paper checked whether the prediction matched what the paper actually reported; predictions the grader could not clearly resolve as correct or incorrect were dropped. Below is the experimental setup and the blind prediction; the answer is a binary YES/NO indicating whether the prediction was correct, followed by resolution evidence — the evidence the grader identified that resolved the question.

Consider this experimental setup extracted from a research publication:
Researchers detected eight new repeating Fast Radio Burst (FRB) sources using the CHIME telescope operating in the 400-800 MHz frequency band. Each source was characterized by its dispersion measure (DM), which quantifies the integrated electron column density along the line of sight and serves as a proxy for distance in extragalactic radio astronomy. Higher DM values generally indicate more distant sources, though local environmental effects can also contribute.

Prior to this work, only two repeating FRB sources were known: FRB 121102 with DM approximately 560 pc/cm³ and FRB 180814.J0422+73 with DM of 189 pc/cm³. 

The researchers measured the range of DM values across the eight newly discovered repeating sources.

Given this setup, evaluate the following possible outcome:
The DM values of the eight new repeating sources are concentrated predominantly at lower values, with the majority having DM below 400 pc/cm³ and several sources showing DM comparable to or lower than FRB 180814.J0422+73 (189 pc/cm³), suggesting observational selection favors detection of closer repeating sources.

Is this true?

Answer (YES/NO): NO